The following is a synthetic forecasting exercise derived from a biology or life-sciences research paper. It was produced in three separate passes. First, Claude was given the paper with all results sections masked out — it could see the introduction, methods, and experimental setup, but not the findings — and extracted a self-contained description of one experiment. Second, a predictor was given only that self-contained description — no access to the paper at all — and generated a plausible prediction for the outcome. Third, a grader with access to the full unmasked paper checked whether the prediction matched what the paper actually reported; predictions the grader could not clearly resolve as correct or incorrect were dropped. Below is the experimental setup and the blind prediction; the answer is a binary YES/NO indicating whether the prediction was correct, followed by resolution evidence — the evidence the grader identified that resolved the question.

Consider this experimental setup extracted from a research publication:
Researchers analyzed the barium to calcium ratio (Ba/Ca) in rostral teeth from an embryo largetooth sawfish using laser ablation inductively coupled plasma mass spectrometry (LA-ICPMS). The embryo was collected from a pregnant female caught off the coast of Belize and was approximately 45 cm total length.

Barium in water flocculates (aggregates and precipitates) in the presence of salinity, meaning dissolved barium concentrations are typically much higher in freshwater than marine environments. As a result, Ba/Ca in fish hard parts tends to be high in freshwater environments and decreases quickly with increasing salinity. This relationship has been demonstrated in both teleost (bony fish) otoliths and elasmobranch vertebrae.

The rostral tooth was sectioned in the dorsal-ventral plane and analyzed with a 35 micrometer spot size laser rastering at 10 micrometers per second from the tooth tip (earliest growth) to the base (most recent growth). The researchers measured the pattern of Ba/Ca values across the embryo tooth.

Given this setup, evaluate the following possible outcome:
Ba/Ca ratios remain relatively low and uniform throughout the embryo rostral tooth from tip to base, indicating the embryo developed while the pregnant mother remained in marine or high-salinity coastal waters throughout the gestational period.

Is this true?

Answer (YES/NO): YES